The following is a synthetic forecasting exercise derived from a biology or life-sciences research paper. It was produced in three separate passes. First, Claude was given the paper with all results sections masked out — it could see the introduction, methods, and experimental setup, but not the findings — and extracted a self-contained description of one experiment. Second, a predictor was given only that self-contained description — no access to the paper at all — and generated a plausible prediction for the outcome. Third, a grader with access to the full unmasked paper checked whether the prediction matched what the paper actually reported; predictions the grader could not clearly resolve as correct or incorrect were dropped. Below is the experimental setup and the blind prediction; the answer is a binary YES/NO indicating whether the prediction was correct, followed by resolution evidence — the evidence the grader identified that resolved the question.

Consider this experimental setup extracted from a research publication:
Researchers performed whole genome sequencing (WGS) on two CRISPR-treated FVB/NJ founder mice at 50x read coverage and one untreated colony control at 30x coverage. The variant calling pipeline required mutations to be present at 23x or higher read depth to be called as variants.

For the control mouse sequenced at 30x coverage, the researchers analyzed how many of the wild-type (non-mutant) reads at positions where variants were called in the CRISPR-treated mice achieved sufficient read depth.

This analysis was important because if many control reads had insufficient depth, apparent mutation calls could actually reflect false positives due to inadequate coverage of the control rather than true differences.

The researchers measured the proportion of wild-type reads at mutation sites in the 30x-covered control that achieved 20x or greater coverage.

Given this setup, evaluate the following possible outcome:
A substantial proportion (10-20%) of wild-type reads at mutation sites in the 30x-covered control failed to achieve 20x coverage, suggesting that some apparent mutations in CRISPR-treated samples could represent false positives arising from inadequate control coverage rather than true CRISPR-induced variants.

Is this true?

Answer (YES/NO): NO